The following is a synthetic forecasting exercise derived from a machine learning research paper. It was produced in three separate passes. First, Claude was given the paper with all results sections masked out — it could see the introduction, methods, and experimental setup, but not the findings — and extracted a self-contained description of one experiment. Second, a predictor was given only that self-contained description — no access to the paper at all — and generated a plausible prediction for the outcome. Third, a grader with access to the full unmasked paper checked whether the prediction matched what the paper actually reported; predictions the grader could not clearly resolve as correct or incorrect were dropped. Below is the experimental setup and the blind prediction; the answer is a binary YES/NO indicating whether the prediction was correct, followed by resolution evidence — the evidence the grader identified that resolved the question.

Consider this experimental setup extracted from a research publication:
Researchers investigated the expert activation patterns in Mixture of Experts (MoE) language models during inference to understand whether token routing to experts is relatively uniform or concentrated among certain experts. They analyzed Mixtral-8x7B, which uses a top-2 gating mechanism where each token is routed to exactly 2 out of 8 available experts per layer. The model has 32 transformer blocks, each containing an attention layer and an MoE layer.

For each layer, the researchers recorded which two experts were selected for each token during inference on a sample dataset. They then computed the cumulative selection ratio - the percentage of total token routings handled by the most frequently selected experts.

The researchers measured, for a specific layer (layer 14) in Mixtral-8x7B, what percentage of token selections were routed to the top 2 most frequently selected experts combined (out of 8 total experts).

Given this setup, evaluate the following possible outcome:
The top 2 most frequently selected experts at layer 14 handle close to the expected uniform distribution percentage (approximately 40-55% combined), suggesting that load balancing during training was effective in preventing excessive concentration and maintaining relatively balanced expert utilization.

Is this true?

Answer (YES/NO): NO